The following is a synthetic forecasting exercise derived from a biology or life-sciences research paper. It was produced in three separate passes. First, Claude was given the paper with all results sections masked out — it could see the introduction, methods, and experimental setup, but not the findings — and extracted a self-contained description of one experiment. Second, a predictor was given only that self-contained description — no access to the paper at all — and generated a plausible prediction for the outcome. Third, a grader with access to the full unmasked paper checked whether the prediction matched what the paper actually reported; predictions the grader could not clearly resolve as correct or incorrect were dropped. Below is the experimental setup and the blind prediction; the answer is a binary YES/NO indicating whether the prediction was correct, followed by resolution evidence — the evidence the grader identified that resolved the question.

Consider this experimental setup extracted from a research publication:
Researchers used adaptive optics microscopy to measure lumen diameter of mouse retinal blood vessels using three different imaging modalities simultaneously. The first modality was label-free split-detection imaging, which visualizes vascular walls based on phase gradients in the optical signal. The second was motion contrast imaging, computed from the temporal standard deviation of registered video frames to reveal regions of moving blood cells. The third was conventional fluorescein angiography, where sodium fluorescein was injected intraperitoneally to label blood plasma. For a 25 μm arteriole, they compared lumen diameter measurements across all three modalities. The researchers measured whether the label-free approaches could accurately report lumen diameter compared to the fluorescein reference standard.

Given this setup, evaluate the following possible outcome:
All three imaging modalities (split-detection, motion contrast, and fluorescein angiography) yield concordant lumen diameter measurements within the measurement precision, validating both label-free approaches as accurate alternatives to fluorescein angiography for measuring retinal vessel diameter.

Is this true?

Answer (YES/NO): YES